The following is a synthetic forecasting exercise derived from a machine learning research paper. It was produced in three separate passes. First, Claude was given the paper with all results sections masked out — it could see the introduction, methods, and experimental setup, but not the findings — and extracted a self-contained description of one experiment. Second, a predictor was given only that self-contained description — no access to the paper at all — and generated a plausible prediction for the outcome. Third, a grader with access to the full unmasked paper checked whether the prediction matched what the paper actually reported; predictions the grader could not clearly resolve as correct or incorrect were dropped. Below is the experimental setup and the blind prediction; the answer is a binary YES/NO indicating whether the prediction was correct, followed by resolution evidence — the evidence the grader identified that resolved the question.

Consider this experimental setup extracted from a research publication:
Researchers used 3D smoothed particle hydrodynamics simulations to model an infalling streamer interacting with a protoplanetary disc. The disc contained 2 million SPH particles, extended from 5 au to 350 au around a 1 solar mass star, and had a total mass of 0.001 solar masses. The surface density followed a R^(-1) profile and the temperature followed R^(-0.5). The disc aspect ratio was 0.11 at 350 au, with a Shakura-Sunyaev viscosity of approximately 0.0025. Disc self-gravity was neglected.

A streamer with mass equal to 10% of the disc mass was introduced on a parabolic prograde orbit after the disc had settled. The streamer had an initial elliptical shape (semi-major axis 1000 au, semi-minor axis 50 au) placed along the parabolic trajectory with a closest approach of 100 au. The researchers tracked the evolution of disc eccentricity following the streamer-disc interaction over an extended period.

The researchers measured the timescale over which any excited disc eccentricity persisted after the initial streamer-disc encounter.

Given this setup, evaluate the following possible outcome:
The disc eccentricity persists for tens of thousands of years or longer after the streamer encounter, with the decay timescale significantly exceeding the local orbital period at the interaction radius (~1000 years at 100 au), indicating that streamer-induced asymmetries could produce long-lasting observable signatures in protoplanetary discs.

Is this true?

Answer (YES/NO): YES